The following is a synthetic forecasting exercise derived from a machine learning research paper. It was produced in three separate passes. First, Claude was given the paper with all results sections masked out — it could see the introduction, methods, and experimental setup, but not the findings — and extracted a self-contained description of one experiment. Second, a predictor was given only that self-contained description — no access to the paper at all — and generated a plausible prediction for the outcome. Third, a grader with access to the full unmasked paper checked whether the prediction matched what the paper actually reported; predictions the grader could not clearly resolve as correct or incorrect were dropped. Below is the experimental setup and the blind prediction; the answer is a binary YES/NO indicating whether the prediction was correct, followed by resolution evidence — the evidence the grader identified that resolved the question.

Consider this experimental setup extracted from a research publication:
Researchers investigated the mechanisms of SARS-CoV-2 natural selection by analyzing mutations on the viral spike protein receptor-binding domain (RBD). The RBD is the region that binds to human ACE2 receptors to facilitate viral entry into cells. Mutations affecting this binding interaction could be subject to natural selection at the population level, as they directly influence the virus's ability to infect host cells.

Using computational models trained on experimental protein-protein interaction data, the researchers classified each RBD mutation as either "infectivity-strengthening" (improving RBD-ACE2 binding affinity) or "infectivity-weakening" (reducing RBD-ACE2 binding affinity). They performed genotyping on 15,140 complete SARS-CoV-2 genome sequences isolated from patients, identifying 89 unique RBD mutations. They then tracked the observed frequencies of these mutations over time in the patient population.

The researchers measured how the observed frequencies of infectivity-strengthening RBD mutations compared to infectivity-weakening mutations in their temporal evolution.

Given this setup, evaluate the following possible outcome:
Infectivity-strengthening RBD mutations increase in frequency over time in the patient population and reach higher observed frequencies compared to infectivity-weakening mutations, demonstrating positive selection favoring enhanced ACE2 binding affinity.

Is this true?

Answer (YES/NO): YES